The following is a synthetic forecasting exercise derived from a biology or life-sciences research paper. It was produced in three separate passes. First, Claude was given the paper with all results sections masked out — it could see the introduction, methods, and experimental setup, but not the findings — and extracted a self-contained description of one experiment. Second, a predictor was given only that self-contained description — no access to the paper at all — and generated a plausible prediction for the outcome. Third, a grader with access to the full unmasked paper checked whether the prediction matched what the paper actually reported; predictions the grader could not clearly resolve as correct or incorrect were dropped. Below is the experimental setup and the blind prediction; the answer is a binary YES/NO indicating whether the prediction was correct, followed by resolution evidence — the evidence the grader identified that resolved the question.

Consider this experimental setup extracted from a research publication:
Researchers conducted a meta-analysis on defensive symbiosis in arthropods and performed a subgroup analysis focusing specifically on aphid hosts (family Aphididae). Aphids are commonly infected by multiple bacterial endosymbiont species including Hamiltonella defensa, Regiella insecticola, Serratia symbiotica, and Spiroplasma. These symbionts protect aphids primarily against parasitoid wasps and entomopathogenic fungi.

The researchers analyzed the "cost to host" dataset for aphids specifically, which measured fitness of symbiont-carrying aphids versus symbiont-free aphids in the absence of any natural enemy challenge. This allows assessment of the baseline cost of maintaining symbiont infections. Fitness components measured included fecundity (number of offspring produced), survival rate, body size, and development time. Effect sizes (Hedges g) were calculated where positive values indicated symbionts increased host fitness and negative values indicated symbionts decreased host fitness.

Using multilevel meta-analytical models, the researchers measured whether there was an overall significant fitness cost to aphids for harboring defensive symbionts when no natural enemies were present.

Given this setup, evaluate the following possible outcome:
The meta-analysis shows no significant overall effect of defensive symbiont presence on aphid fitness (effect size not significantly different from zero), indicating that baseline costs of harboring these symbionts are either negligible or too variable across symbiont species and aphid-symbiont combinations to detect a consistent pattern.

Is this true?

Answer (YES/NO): NO